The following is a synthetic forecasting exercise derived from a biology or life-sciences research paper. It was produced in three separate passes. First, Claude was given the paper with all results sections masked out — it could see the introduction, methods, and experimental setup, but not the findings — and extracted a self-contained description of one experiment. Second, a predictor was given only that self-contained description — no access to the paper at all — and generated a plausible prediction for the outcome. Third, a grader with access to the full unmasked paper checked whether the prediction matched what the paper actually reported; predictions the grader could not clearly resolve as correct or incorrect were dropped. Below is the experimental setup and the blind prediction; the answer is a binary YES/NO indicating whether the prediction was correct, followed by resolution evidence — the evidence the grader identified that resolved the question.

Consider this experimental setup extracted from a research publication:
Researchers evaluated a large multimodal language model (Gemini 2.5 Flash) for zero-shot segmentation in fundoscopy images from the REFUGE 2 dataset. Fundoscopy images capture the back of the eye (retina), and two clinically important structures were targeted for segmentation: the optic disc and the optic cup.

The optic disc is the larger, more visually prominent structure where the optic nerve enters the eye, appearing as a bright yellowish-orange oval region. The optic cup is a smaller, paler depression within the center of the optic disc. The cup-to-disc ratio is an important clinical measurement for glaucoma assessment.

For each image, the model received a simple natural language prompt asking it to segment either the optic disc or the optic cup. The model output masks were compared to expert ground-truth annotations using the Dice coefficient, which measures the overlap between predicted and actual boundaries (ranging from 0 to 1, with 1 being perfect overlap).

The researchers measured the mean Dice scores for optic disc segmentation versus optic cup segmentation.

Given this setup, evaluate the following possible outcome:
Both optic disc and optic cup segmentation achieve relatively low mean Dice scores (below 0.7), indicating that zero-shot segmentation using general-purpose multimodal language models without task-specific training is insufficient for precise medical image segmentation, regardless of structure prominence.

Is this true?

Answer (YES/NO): NO